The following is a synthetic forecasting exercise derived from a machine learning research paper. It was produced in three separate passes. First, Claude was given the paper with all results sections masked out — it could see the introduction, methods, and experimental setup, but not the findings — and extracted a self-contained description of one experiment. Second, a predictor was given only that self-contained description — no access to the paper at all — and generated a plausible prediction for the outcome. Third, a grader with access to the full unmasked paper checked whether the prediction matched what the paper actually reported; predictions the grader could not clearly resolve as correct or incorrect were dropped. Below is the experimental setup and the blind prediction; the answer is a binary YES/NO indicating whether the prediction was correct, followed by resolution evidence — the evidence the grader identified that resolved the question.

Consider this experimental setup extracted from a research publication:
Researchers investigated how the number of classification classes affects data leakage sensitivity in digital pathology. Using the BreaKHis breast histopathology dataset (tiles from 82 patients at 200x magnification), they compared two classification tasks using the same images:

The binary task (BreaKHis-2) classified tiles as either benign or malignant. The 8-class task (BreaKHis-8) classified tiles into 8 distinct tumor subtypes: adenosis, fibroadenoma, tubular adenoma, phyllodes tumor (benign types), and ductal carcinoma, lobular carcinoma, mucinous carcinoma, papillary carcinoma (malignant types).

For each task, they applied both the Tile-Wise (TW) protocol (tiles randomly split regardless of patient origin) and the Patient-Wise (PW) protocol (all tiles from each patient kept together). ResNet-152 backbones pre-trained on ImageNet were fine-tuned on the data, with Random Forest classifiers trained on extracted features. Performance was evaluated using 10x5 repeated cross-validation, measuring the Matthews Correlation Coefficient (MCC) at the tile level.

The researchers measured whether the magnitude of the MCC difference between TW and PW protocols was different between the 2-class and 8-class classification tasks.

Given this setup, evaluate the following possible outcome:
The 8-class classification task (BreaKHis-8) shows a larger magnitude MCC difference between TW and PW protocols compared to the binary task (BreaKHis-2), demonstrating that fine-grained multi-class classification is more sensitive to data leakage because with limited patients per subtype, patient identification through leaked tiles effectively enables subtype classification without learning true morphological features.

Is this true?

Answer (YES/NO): YES